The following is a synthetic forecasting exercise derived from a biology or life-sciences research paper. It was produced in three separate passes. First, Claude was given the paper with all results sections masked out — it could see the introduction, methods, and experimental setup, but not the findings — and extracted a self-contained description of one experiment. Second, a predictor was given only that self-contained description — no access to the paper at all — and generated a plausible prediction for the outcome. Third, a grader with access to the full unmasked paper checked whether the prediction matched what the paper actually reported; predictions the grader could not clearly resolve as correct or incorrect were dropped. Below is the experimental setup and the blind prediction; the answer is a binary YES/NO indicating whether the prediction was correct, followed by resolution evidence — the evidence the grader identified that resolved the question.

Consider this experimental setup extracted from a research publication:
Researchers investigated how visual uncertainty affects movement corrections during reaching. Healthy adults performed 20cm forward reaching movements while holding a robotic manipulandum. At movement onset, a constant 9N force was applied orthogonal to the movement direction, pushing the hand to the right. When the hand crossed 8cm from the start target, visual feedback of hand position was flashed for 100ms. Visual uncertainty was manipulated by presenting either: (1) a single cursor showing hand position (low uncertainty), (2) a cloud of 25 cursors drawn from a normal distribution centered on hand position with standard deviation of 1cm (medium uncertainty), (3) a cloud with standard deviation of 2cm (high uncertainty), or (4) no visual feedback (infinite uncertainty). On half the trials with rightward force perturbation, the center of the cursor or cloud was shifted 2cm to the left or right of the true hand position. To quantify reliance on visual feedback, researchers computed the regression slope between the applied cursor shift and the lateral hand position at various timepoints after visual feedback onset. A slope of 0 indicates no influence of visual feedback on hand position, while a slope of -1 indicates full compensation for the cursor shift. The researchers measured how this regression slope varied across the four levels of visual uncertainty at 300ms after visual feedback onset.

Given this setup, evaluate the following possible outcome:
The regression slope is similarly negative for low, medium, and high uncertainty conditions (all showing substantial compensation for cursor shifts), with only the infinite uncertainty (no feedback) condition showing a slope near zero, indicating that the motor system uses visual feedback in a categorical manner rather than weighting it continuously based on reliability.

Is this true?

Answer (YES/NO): NO